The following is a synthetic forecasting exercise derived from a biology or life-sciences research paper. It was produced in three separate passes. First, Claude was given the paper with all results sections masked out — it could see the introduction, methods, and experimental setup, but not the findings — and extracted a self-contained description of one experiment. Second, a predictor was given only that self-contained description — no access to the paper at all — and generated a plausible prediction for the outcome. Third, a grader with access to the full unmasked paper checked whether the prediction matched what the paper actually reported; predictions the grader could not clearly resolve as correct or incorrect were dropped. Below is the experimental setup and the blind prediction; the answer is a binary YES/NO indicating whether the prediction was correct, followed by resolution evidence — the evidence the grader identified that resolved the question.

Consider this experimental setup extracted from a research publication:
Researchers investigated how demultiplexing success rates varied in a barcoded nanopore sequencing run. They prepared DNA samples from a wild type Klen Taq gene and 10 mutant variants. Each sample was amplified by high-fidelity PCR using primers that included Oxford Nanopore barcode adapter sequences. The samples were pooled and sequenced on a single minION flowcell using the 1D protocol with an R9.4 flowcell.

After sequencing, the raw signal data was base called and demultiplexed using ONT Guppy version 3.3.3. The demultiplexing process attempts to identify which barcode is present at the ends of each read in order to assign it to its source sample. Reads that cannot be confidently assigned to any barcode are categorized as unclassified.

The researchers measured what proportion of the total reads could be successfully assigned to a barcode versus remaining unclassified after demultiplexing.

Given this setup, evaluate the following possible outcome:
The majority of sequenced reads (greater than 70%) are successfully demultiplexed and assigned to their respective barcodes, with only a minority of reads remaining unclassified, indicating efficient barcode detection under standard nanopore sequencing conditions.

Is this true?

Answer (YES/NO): NO